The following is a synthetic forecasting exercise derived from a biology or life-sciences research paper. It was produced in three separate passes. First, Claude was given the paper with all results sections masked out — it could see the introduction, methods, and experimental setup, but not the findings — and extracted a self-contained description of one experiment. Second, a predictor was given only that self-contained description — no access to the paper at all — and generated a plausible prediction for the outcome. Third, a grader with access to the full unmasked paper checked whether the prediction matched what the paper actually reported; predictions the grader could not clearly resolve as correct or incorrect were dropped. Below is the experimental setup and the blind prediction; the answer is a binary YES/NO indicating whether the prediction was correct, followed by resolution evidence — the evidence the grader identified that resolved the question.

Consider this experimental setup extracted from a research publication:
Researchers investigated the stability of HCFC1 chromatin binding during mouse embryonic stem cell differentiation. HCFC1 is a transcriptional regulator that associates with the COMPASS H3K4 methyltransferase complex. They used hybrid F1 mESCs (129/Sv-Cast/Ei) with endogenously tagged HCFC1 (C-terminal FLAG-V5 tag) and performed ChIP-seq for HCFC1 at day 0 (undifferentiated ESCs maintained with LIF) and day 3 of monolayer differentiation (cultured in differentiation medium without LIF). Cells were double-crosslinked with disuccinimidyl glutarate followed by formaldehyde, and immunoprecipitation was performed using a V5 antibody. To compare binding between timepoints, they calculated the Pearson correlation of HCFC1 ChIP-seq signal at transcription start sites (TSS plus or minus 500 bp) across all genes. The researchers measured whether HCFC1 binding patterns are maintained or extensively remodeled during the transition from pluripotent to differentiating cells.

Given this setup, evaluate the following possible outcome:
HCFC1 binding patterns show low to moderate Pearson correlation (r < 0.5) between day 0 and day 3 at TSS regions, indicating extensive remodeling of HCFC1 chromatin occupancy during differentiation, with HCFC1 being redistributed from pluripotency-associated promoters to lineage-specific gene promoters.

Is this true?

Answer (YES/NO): NO